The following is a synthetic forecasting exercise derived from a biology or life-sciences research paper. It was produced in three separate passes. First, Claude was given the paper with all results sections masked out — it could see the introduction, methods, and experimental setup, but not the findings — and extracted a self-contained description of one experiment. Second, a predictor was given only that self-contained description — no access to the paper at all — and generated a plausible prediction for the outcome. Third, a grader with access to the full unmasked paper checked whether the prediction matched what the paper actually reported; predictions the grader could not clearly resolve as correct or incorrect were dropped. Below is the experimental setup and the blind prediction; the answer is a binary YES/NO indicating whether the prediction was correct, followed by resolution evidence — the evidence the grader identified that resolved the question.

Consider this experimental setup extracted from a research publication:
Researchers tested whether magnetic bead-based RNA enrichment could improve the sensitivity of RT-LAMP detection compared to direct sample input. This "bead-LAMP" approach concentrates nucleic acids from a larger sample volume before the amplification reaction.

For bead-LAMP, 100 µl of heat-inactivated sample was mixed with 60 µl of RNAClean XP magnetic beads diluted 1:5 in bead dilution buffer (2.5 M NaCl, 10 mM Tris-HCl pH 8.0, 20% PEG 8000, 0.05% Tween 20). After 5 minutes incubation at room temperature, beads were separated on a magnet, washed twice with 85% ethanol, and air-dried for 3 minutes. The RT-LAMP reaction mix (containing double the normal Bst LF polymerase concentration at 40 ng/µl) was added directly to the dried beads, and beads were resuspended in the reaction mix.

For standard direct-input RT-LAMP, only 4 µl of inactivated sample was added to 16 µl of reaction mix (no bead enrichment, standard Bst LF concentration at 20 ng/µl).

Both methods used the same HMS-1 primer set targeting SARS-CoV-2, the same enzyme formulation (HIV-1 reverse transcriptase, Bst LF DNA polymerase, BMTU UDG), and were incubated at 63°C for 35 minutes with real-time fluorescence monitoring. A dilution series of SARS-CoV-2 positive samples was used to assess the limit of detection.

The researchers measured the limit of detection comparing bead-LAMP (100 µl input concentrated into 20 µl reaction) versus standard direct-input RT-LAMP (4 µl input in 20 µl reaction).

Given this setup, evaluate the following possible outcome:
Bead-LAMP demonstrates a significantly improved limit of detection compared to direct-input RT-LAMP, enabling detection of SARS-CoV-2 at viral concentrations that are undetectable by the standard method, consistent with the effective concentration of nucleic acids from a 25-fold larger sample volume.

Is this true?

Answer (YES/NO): YES